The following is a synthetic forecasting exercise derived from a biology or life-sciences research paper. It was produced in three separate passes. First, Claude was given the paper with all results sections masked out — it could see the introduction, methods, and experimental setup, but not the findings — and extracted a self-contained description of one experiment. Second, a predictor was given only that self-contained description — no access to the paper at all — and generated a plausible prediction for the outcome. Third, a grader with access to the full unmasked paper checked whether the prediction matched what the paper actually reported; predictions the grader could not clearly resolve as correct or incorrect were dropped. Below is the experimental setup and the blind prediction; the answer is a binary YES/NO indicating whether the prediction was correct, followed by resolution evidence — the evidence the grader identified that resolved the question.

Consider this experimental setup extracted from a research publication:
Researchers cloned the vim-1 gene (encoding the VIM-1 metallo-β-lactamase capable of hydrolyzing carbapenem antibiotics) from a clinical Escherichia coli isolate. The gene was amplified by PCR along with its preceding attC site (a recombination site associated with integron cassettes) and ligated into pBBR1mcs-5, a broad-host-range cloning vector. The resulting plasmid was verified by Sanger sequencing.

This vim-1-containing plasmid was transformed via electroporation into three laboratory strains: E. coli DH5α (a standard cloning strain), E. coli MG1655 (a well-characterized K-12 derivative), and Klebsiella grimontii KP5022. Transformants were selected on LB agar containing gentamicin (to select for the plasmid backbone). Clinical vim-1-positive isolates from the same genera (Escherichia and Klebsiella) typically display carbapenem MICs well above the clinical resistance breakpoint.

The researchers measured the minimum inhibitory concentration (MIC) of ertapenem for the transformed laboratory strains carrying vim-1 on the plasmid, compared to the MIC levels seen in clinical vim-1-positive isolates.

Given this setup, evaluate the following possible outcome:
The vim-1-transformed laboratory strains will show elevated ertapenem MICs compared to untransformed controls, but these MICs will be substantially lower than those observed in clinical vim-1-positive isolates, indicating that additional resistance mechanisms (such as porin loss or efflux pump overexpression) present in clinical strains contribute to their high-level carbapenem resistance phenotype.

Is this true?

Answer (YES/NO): NO